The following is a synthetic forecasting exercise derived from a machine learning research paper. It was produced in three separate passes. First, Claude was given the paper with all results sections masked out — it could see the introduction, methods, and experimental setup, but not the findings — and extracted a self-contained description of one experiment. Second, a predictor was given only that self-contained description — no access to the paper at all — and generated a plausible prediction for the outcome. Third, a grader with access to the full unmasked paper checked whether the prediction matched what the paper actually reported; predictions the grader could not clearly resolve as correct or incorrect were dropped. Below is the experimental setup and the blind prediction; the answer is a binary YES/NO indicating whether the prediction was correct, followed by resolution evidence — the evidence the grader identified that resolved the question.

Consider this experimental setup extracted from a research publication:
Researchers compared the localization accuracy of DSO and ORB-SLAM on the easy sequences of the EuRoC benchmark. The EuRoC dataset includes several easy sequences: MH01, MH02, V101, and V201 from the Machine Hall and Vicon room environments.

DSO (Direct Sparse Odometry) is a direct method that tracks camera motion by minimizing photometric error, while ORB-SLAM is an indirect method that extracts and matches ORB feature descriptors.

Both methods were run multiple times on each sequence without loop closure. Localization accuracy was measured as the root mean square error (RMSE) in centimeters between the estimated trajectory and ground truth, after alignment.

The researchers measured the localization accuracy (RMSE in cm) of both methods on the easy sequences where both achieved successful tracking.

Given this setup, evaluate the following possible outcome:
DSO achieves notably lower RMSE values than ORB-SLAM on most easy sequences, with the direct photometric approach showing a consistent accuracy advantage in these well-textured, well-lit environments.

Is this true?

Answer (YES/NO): NO